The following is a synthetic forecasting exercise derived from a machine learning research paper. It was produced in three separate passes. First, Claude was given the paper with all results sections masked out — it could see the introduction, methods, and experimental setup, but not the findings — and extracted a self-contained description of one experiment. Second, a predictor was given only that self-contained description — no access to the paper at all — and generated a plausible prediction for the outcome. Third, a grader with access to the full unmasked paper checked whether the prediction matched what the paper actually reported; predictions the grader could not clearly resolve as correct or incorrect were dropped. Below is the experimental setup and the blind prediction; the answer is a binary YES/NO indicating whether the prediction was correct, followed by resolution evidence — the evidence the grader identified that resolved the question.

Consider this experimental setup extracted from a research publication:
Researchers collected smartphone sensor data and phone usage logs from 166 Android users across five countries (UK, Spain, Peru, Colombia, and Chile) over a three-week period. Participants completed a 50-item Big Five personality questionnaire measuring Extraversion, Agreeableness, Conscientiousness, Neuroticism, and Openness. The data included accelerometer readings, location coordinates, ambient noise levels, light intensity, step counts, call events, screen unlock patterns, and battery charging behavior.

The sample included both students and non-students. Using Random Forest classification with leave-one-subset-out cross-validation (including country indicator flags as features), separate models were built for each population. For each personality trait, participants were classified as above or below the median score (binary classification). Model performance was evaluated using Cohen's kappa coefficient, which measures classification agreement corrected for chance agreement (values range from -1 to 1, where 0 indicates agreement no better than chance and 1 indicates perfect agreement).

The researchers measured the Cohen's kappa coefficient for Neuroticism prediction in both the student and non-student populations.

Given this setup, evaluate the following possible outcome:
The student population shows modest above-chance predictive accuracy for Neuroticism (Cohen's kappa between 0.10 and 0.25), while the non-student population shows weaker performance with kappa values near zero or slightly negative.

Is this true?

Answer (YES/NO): NO